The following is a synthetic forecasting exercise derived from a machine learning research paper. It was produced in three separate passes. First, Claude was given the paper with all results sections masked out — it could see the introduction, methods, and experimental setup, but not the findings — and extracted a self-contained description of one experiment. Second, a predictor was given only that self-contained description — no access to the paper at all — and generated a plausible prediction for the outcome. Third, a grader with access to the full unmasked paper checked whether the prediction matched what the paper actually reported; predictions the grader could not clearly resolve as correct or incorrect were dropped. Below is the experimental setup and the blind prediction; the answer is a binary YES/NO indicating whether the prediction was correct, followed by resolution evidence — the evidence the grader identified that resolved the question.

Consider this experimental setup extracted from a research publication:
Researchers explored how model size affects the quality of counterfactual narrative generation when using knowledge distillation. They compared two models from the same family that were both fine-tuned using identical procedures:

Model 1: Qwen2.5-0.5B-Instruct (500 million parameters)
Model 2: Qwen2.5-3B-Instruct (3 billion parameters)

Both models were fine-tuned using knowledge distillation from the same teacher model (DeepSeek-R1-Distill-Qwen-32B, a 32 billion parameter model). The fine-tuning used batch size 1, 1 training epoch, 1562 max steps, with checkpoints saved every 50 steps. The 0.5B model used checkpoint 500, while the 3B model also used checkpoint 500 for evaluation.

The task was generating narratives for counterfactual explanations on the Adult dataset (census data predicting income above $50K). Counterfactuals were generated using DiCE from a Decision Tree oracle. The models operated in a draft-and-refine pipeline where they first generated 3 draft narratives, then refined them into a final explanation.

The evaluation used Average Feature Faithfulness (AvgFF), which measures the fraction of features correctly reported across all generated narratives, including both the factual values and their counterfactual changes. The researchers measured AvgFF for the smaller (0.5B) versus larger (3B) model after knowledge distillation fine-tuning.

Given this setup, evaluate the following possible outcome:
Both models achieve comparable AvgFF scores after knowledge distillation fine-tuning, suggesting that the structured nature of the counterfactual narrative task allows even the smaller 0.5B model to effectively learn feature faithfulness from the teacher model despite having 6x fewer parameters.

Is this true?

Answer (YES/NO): NO